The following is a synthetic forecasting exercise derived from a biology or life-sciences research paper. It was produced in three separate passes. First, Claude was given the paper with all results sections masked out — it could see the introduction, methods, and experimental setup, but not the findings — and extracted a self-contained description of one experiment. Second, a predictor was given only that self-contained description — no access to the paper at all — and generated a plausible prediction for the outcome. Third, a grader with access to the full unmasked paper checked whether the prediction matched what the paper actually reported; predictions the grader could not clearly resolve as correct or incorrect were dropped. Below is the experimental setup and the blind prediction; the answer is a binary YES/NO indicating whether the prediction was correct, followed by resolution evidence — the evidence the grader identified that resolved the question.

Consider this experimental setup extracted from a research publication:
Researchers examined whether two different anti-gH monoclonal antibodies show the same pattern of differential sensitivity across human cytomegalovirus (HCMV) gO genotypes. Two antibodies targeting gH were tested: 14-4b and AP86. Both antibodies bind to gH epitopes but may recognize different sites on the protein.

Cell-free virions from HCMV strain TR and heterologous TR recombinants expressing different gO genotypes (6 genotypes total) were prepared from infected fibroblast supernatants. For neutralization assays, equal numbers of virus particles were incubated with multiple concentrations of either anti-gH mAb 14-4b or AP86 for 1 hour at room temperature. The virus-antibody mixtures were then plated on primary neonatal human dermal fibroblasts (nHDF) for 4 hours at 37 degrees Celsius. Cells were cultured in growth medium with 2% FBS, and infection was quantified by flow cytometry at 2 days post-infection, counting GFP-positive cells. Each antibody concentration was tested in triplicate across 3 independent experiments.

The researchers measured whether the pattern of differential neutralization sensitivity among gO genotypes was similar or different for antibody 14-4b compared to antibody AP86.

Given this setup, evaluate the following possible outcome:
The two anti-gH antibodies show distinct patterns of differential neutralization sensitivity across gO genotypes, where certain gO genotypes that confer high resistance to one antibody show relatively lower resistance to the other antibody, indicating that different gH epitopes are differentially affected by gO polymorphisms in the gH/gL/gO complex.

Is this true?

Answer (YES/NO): YES